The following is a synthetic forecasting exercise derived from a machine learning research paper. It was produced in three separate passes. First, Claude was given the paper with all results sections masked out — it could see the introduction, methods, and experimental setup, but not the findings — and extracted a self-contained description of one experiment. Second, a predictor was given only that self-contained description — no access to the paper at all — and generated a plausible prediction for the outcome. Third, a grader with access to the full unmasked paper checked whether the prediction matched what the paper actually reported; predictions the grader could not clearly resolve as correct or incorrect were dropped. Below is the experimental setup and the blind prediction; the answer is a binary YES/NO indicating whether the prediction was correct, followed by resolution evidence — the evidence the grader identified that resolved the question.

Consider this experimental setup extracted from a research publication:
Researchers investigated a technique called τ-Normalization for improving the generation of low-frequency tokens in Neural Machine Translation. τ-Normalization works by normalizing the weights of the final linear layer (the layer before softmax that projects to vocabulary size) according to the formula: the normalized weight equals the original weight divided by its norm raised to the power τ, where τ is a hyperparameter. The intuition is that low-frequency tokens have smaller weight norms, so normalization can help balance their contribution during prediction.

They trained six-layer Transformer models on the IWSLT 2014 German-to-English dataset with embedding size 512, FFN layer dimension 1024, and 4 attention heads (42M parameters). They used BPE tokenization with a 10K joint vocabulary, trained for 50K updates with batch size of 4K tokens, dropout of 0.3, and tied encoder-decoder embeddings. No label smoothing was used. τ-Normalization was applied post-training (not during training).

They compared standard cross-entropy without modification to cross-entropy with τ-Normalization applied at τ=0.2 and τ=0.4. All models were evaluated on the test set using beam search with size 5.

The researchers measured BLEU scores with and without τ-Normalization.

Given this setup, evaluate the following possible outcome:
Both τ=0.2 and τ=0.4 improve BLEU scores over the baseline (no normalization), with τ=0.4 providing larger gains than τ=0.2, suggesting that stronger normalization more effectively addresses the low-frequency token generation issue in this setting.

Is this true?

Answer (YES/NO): NO